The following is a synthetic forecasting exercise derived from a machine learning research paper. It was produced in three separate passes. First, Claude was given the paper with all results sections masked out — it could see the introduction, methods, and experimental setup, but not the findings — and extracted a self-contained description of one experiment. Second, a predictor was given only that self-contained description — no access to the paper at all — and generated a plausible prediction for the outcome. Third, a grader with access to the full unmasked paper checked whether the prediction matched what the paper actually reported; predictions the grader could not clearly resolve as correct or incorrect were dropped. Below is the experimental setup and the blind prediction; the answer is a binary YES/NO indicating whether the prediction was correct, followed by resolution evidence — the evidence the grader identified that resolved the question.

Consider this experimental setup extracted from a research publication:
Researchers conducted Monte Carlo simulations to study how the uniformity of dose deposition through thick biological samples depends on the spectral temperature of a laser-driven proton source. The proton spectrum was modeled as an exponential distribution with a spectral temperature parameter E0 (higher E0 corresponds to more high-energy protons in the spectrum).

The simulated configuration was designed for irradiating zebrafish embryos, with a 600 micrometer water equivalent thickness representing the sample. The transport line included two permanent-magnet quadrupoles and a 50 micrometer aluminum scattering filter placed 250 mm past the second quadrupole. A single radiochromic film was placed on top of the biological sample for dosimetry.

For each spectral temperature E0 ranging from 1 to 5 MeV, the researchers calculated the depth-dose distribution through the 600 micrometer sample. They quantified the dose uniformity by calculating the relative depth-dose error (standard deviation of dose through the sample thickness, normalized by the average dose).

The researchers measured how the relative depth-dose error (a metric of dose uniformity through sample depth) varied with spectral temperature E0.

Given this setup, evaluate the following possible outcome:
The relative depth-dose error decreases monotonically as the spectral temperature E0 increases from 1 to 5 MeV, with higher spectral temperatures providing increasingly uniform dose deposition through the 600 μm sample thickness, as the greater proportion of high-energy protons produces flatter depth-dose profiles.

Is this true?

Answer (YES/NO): YES